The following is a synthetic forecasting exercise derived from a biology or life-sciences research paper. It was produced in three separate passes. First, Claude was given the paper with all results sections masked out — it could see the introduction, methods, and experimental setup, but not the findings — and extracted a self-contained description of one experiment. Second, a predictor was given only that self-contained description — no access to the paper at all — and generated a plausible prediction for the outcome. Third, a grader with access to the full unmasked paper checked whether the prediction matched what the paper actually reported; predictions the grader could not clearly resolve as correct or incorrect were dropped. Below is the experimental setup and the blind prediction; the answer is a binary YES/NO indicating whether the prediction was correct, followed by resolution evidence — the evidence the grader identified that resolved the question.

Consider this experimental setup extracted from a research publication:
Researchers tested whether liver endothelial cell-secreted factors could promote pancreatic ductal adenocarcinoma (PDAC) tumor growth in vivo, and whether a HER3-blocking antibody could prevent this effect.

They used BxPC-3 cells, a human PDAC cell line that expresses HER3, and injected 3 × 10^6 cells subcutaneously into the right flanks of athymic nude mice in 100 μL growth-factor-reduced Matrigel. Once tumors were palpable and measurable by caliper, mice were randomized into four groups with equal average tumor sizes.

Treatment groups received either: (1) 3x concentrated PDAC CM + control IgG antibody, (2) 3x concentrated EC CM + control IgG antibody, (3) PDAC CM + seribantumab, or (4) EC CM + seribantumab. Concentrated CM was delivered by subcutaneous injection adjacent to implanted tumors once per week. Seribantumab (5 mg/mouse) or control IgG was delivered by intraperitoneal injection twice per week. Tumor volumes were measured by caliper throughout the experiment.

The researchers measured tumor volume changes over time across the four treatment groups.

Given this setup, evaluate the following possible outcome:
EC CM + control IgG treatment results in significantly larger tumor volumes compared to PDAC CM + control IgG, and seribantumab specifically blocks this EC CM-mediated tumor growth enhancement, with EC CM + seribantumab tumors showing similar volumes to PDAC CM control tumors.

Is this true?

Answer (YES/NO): NO